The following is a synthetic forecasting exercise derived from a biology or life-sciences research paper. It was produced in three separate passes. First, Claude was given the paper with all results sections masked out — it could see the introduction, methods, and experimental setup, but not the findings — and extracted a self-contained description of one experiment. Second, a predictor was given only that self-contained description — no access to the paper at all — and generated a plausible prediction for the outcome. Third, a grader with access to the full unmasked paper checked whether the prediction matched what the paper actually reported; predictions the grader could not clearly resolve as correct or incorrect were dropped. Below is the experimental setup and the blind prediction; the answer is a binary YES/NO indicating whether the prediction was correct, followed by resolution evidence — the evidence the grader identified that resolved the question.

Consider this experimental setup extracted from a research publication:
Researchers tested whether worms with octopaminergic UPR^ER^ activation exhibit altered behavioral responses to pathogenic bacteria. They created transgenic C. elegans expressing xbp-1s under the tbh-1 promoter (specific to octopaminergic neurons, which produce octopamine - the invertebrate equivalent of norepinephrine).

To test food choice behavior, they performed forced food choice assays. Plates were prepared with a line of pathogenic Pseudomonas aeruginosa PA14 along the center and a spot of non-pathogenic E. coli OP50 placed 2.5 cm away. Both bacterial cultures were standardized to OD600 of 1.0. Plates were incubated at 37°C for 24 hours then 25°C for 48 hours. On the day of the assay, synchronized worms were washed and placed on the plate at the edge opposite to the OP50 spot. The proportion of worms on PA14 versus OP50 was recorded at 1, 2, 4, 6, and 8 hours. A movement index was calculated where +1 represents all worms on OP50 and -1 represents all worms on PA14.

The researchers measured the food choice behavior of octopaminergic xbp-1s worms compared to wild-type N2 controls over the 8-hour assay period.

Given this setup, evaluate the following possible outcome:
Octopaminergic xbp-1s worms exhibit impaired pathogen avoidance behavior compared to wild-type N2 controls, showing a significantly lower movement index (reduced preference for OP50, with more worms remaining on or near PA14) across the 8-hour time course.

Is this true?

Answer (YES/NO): YES